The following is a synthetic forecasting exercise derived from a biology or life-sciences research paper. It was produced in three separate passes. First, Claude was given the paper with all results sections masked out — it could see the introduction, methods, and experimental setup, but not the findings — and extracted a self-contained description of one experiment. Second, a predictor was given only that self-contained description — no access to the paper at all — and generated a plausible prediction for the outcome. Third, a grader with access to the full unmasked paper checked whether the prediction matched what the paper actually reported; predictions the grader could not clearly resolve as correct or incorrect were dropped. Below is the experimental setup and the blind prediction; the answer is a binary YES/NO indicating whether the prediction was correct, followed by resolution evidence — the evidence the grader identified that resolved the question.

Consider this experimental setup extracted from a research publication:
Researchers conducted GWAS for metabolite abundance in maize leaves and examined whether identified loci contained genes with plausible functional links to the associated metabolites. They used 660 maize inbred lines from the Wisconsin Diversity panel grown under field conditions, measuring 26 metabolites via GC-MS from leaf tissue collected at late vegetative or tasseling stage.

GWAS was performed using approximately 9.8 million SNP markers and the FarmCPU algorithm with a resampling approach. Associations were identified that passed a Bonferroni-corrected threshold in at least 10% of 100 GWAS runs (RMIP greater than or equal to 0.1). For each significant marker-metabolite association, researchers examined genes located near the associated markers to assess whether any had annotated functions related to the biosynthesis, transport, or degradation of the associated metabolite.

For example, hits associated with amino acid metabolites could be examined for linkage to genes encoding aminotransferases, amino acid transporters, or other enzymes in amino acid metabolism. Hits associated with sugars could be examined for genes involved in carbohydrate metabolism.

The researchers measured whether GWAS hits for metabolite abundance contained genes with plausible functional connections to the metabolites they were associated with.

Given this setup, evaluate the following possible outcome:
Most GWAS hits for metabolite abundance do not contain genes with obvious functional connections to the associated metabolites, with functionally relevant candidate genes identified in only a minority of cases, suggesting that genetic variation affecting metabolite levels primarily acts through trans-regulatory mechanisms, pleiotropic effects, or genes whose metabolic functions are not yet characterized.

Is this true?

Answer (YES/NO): YES